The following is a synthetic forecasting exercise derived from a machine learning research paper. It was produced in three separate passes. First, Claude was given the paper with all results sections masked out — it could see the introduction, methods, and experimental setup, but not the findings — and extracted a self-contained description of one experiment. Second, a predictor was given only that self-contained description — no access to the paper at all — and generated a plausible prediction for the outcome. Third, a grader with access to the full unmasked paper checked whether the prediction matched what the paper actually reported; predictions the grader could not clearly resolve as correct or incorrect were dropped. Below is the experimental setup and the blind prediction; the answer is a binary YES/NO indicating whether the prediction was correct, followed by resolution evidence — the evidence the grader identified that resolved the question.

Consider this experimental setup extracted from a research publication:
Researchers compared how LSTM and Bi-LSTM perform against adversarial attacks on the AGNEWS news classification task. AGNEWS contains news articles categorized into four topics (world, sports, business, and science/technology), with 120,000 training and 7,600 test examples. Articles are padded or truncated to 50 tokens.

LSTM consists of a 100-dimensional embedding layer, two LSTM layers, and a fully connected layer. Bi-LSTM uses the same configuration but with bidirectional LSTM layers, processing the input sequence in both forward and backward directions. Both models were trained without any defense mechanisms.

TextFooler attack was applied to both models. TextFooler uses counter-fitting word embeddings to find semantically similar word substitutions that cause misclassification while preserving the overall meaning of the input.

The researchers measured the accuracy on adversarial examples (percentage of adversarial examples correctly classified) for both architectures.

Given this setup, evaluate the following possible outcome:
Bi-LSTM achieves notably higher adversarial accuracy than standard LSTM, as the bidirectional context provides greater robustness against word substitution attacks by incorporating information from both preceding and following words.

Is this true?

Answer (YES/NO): NO